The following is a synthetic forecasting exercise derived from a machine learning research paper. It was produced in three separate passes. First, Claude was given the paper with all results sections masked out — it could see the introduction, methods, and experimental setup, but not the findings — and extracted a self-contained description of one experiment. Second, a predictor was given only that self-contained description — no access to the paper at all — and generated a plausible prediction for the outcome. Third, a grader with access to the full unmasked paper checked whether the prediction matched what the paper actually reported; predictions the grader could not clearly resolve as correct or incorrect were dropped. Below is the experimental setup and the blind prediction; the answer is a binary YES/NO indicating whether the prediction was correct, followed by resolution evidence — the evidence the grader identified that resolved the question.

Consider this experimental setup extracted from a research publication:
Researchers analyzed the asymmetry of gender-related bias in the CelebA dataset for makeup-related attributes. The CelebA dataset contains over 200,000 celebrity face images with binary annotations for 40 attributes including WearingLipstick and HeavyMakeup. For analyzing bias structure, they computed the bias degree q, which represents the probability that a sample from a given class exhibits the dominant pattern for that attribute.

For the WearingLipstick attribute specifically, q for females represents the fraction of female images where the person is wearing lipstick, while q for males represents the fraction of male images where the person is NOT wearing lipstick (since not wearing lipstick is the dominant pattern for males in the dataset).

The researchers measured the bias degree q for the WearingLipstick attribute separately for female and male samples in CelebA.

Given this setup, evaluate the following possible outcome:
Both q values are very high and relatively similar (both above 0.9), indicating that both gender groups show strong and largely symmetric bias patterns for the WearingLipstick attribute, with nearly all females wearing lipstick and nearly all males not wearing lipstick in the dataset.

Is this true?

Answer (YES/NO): NO